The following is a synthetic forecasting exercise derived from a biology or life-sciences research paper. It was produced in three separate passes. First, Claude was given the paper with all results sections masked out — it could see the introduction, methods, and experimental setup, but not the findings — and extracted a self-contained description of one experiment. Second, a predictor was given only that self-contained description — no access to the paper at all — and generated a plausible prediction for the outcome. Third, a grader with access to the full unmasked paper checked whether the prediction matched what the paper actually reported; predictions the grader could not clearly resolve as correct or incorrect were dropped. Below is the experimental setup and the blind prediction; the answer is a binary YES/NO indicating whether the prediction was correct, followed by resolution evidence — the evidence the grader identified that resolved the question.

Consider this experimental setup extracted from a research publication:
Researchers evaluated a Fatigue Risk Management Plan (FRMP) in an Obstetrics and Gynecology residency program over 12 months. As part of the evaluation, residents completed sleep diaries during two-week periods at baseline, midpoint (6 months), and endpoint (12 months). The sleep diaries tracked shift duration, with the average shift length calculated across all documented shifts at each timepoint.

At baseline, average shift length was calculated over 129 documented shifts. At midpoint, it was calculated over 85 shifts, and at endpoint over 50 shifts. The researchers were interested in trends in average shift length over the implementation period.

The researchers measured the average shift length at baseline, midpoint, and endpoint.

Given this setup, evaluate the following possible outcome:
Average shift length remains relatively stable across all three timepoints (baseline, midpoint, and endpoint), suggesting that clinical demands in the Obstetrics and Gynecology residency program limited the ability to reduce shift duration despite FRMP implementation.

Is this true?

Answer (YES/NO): NO